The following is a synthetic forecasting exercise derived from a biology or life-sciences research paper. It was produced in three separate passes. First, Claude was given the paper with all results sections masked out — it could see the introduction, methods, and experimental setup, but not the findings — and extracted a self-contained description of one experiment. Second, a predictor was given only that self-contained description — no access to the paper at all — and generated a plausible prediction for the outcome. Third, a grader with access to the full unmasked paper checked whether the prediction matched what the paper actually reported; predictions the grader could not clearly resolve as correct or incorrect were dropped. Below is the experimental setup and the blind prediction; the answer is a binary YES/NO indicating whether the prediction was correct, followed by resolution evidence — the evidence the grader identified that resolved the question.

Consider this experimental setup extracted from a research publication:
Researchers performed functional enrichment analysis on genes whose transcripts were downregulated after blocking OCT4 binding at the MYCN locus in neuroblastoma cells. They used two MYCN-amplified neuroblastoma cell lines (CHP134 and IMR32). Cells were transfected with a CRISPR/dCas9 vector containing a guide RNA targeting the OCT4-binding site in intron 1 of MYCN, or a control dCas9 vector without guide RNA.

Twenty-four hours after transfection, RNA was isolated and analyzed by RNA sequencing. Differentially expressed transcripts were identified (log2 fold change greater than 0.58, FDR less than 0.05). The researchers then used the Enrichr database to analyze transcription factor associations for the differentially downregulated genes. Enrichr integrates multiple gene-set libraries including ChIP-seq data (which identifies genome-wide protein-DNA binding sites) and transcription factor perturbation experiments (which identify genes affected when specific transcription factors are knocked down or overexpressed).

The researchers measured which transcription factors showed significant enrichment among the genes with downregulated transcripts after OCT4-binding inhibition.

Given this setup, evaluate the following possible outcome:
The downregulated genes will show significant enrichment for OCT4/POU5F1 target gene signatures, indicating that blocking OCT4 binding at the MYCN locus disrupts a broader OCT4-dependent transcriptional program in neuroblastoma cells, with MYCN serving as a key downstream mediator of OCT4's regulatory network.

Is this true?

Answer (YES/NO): NO